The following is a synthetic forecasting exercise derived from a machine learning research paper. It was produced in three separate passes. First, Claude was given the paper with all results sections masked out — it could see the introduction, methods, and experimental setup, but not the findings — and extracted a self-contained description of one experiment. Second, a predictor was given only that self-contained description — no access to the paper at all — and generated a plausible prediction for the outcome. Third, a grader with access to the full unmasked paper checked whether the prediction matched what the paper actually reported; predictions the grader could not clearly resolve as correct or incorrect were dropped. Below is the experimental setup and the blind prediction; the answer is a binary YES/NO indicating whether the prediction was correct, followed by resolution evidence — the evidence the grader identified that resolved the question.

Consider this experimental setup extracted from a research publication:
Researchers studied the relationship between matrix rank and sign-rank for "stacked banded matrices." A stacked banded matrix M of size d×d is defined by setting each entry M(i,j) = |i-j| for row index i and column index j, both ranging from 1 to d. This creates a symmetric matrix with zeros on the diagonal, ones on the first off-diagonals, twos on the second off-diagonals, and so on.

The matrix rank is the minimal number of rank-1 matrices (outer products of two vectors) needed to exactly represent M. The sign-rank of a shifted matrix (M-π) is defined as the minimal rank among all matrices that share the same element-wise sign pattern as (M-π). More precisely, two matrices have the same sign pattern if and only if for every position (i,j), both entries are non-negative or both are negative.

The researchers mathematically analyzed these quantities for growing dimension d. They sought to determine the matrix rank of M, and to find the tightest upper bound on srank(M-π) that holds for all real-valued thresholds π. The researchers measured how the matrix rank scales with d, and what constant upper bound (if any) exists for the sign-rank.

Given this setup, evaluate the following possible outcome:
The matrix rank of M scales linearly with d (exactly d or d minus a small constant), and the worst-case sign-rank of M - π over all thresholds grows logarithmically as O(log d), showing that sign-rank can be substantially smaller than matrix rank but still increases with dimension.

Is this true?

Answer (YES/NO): NO